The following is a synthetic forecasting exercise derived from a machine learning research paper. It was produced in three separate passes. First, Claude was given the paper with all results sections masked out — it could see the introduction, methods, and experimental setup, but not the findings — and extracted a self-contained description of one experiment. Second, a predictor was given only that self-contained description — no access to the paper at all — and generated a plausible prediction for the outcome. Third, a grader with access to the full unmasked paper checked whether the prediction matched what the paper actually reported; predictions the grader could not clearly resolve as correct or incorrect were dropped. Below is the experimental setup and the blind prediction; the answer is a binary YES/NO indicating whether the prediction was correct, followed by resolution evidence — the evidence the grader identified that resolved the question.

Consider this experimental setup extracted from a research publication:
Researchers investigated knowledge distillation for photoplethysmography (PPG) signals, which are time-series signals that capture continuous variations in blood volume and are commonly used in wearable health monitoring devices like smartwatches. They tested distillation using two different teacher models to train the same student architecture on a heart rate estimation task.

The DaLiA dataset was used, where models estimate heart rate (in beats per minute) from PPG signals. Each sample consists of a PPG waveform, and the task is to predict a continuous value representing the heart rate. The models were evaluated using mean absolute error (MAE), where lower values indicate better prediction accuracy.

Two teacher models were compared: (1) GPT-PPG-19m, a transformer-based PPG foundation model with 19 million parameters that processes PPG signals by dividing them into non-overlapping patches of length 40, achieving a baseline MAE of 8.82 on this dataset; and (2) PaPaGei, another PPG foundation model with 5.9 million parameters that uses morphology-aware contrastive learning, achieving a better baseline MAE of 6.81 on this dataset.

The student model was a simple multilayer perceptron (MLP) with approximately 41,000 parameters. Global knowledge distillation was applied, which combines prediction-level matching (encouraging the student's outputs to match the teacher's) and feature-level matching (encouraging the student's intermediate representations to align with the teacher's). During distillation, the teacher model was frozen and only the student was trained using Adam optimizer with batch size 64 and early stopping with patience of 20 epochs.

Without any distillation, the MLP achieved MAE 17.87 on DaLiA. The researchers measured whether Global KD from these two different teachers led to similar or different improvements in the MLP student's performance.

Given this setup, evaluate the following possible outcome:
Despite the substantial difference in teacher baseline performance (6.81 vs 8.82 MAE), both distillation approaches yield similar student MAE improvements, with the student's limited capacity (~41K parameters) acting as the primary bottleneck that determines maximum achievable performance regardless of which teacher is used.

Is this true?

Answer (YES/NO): NO